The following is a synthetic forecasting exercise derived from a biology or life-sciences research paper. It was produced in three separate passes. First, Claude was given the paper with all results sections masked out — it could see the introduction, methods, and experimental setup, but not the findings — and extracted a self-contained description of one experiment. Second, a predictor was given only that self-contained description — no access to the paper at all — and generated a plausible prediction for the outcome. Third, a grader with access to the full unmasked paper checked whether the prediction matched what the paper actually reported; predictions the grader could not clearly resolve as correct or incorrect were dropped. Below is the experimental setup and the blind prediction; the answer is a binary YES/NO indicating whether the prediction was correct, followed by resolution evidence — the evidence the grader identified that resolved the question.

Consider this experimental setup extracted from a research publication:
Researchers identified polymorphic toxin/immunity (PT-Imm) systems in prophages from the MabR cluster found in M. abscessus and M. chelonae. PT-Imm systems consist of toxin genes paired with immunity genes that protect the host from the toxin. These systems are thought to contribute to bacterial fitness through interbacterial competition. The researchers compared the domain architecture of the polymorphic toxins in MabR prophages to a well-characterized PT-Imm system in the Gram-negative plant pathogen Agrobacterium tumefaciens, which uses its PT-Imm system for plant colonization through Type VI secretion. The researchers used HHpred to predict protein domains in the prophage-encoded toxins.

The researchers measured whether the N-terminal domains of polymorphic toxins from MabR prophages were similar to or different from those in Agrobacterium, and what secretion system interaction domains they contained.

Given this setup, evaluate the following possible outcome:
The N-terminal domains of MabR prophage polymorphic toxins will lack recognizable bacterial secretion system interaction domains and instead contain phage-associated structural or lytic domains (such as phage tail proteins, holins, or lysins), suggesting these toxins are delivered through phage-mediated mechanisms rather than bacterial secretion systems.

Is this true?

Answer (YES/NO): NO